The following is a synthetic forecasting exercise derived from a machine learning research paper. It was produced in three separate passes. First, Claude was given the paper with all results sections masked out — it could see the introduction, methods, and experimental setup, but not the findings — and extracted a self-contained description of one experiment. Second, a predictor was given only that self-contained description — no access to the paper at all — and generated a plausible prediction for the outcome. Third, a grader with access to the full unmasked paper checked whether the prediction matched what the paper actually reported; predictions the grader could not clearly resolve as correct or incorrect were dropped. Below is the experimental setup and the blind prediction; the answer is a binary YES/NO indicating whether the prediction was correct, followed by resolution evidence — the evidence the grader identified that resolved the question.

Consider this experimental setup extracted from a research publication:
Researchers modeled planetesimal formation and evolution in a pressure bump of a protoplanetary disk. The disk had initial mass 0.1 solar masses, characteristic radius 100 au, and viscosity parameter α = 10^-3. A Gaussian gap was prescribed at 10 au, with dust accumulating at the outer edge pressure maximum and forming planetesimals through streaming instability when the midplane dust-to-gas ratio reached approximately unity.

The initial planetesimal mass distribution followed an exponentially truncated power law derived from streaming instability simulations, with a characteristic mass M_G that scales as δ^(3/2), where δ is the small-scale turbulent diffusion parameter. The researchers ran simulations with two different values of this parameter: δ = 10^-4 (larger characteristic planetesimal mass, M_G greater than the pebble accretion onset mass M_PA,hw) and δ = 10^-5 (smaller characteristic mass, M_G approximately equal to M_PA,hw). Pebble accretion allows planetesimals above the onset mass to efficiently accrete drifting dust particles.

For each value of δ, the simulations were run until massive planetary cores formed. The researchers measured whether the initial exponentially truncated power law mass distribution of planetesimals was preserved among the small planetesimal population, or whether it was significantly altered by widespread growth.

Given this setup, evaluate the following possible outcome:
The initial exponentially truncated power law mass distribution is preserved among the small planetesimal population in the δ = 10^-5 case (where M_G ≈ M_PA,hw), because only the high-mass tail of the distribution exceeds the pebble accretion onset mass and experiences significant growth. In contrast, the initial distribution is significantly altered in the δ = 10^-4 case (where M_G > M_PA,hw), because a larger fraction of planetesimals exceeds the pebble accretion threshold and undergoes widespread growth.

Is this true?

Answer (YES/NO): NO